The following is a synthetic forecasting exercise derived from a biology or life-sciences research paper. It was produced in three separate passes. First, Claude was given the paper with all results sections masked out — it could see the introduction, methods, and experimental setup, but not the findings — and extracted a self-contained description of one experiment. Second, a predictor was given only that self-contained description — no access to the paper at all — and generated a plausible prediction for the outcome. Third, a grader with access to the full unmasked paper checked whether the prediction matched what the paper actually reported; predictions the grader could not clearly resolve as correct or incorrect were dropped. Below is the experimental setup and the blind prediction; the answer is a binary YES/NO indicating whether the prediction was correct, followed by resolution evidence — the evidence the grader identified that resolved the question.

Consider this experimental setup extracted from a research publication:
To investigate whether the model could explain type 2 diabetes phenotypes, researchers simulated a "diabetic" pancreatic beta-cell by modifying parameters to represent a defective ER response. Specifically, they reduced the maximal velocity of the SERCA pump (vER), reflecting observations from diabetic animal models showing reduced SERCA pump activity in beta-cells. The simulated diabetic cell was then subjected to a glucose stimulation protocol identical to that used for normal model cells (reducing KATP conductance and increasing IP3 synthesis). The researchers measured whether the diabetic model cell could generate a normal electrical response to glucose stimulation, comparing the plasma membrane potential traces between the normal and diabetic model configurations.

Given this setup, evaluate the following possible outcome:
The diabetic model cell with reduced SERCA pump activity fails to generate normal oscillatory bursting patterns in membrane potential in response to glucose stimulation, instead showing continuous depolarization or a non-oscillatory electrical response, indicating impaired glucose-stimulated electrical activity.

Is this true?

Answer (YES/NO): YES